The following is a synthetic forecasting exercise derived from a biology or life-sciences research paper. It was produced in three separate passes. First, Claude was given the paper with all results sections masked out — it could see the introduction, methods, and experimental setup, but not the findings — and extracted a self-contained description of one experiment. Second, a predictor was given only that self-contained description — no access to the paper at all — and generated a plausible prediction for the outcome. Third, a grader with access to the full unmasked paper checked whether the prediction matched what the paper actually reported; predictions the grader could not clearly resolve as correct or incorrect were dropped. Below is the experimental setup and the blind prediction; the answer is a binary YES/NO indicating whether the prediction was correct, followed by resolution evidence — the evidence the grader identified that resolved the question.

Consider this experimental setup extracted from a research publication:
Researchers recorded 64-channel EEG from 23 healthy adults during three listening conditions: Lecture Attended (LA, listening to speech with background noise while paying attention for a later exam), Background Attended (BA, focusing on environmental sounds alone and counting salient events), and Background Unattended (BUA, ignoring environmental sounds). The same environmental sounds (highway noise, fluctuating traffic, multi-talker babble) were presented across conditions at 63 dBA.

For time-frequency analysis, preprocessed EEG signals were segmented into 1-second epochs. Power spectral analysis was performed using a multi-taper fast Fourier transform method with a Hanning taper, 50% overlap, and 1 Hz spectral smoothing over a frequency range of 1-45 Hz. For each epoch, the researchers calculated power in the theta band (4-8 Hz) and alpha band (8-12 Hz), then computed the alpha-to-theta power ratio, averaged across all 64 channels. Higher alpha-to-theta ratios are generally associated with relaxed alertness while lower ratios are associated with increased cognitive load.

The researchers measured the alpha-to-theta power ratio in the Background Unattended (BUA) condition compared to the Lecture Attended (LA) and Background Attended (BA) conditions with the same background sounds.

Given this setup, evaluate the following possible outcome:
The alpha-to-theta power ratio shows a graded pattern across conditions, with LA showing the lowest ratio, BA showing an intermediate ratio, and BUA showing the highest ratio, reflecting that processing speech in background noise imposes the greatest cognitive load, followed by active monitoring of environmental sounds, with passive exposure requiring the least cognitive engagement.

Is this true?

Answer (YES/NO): NO